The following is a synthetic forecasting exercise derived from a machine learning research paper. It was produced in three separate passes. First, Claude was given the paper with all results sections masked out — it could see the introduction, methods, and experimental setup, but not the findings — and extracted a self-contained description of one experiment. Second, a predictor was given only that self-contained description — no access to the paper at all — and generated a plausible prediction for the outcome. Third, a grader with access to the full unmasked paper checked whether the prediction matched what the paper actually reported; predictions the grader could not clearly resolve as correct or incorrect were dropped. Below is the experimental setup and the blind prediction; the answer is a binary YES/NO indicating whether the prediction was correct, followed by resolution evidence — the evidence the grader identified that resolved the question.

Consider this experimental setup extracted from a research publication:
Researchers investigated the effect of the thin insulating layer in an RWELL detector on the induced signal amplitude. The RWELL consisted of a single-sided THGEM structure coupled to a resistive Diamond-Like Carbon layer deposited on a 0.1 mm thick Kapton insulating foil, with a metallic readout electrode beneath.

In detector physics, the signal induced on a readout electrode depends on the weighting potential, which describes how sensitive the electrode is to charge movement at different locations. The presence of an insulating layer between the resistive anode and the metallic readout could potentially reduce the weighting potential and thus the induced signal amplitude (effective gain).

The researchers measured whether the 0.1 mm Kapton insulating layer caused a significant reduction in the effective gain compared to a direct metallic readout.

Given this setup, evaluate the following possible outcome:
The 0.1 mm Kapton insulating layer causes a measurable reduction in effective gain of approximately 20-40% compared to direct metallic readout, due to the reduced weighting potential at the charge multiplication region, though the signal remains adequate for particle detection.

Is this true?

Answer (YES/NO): NO